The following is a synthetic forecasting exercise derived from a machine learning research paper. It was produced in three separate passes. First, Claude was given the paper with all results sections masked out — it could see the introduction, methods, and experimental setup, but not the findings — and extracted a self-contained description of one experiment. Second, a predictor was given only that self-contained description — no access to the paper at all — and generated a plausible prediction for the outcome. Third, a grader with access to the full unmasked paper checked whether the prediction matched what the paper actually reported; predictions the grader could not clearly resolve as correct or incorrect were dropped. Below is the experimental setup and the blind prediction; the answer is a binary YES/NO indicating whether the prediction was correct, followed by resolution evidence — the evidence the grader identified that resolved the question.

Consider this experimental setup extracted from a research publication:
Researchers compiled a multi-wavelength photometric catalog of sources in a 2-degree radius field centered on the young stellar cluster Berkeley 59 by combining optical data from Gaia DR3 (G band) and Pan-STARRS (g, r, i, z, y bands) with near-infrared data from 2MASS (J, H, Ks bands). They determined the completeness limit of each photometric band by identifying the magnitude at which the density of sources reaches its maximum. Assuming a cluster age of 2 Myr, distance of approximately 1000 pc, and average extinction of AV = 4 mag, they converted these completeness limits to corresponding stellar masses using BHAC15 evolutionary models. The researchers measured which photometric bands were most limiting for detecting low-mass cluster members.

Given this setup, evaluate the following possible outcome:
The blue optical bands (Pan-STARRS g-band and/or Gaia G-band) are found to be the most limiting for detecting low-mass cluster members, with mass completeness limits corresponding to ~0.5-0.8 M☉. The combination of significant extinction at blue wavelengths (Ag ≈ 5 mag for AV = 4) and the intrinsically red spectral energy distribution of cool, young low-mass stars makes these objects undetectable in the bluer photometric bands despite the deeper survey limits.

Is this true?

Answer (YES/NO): NO